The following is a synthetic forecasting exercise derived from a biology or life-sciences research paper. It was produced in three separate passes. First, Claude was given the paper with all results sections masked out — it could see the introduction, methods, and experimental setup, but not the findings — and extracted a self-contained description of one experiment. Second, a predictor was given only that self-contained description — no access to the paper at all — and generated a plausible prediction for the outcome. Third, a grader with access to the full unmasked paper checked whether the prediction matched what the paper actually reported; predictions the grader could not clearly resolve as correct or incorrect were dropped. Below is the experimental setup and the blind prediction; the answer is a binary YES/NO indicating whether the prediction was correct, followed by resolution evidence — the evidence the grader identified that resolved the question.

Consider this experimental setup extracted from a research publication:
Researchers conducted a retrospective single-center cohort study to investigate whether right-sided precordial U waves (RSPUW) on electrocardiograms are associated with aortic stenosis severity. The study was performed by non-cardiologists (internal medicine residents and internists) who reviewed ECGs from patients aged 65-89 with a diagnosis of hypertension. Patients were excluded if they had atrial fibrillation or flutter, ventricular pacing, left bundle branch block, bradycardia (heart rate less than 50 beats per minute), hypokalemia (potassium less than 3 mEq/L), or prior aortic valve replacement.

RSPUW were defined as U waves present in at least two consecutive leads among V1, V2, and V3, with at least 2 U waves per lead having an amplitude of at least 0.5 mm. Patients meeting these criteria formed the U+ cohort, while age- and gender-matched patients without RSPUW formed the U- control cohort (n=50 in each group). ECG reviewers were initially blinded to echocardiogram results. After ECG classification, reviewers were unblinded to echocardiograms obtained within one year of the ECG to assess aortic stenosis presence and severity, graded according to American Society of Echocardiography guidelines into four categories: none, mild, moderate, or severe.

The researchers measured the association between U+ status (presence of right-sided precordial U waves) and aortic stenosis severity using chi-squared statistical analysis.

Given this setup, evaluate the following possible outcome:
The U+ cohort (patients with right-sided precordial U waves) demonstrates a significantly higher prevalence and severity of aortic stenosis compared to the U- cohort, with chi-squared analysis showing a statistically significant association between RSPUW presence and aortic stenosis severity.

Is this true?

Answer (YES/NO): YES